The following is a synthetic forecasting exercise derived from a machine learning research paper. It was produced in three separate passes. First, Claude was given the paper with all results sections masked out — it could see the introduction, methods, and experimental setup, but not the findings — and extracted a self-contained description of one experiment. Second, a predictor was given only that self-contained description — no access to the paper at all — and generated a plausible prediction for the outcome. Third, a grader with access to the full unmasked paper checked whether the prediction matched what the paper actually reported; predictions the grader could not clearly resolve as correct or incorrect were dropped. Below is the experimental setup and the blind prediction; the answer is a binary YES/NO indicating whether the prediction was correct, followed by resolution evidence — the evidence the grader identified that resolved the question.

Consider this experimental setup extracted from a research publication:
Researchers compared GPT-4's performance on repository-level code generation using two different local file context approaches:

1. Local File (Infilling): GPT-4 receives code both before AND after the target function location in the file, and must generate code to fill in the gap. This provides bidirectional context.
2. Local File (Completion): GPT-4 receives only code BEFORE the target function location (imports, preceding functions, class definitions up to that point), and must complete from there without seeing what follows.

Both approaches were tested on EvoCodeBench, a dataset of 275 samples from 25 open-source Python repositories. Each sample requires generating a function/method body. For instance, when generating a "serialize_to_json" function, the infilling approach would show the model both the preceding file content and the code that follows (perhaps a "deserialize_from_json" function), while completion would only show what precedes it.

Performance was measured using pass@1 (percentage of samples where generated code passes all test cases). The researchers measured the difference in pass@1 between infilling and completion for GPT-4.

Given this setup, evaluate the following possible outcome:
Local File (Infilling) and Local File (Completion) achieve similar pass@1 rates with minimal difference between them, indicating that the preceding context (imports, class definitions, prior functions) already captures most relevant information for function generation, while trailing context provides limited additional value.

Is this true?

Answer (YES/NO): NO